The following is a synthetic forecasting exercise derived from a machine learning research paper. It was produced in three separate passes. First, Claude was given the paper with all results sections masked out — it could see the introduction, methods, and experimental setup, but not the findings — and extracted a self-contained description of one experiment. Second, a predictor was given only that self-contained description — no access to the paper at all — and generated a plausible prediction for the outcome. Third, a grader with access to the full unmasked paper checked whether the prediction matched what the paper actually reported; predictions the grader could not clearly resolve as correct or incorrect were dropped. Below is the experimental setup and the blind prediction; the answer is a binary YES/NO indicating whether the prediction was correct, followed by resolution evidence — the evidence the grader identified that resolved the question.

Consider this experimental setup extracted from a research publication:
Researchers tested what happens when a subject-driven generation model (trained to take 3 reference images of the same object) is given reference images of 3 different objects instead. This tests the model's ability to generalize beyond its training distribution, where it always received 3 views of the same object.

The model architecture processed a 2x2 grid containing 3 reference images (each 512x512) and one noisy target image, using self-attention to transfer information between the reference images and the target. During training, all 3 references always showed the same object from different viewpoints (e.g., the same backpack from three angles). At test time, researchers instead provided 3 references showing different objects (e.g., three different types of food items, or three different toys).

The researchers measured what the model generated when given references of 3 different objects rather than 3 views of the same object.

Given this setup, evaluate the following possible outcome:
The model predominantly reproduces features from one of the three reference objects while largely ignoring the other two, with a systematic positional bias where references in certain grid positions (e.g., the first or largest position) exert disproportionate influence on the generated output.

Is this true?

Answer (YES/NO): NO